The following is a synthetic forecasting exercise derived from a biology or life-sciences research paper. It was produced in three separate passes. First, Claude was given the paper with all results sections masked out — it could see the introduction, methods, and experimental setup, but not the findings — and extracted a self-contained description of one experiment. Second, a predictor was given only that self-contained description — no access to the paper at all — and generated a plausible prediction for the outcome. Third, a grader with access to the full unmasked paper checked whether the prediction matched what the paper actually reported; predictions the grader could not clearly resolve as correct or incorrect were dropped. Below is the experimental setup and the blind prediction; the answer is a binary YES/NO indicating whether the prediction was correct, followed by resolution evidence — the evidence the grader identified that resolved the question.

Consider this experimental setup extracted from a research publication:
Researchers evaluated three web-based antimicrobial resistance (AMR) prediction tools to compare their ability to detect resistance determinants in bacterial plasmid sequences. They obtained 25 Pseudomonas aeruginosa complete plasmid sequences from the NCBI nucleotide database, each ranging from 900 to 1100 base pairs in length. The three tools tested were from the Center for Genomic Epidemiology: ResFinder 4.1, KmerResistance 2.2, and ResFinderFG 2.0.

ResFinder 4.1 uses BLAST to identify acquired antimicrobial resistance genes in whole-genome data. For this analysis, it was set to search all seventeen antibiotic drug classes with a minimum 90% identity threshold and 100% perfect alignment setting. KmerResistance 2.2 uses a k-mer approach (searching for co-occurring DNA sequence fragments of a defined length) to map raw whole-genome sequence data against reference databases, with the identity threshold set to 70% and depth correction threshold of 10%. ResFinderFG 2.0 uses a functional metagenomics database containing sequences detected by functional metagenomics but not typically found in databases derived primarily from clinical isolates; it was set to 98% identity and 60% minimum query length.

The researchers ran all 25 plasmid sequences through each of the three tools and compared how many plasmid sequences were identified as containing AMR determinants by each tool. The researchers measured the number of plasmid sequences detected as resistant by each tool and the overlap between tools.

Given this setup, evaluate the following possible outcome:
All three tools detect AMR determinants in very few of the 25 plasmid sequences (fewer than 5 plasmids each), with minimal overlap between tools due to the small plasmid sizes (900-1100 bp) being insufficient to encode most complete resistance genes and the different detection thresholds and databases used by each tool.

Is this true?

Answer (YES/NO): NO